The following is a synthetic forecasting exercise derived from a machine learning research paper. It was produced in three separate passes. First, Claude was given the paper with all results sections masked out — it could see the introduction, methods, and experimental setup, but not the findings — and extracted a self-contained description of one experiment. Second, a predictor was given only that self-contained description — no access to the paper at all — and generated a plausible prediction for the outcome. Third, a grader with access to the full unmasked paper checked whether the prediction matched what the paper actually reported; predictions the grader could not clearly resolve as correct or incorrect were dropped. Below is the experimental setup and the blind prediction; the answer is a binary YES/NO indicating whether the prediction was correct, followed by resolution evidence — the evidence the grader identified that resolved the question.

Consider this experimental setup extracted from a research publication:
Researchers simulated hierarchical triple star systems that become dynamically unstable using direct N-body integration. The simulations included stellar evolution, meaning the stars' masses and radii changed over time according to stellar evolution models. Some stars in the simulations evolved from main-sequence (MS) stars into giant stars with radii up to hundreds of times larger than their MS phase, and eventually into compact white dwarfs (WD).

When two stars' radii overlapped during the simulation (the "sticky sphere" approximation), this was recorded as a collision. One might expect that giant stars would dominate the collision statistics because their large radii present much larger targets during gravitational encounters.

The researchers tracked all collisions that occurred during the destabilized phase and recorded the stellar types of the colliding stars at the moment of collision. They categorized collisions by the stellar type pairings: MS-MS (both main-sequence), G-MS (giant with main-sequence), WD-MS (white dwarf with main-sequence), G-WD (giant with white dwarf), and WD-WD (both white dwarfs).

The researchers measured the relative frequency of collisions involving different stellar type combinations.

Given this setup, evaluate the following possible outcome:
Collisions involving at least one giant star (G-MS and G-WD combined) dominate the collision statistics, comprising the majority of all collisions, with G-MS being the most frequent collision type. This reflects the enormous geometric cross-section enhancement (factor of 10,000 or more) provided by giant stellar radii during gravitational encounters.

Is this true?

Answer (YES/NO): NO